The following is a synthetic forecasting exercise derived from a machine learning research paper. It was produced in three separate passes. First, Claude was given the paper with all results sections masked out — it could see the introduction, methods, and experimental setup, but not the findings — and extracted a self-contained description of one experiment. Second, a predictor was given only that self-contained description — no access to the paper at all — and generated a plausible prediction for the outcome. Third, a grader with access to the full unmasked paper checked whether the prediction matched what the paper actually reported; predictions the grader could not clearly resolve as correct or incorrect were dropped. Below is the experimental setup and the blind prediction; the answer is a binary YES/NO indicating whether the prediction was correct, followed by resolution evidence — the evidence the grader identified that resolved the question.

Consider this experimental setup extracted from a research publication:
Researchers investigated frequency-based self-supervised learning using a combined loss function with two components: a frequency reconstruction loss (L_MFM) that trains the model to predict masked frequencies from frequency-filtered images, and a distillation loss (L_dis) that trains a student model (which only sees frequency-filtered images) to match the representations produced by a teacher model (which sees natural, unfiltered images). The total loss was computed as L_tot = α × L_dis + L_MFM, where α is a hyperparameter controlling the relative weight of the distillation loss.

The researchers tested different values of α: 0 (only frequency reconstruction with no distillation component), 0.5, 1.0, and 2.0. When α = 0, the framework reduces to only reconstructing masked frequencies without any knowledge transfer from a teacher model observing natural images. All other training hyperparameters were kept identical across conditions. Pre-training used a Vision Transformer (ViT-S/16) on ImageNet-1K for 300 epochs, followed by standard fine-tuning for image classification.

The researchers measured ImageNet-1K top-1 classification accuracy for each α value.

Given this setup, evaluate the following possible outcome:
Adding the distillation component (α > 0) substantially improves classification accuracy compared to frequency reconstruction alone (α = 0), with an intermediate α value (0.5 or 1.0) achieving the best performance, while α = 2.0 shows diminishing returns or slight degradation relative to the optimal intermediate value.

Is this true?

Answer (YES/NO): NO